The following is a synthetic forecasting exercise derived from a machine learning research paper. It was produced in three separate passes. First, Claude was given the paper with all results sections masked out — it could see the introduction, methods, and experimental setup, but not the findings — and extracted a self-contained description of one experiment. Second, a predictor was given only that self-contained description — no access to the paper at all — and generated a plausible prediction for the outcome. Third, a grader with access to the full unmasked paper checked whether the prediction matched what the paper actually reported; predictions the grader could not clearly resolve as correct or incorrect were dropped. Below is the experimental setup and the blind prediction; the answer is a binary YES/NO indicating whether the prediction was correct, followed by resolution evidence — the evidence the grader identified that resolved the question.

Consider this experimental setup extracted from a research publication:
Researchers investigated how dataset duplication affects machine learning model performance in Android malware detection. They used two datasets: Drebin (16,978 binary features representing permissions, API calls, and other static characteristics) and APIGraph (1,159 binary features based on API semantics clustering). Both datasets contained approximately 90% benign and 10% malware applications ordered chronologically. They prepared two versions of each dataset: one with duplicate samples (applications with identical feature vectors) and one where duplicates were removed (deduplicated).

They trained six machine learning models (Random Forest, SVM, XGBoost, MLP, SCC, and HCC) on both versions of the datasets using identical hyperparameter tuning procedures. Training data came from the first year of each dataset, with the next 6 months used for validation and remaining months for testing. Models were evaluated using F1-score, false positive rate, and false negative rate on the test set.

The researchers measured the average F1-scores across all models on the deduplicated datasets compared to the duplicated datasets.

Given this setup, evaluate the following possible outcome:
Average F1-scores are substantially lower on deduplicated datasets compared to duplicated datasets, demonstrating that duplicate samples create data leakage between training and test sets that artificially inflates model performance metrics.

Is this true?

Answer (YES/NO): YES